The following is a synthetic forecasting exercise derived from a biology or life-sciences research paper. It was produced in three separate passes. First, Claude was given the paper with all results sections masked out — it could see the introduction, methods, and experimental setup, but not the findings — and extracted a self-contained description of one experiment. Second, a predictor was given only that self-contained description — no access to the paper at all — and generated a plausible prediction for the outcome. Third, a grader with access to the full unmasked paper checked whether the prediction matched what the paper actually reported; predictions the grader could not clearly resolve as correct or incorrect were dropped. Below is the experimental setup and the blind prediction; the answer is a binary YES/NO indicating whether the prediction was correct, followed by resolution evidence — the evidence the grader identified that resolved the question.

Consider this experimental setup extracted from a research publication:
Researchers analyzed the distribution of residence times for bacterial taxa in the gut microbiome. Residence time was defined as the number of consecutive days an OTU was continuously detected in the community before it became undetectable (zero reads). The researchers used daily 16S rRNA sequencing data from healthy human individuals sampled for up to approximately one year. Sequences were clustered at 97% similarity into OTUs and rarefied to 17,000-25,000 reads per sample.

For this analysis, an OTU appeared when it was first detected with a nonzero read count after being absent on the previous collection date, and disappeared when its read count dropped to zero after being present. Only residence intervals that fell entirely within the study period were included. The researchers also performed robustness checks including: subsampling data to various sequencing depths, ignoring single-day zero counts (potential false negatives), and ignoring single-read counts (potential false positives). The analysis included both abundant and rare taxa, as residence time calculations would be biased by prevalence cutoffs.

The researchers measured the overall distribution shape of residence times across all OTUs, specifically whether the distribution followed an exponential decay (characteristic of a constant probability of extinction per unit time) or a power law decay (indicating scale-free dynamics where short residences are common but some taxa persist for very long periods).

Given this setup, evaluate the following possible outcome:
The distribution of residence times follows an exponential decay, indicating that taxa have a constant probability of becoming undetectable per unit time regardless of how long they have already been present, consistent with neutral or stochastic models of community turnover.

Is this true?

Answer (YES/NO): NO